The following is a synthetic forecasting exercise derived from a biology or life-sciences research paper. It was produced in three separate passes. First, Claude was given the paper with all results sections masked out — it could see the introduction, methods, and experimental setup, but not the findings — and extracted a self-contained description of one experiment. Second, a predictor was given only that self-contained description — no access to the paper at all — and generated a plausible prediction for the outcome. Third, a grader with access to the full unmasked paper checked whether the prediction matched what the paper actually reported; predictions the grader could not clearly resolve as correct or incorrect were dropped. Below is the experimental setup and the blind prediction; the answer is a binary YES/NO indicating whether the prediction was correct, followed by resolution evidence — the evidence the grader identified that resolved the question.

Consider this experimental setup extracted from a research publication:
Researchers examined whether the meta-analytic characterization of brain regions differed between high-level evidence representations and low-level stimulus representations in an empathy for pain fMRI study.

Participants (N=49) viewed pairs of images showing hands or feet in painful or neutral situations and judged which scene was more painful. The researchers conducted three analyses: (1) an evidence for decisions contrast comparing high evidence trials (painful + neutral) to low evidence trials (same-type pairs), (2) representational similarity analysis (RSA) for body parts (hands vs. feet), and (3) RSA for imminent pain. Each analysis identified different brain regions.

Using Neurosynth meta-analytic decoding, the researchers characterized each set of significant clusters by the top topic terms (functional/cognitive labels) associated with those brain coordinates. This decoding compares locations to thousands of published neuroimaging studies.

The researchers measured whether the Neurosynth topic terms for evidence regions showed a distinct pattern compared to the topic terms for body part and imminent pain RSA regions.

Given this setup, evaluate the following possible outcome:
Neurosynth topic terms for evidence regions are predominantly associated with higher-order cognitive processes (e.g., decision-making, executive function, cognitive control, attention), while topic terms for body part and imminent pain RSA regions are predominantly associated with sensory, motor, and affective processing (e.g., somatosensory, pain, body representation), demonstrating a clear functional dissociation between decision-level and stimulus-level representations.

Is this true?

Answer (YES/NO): NO